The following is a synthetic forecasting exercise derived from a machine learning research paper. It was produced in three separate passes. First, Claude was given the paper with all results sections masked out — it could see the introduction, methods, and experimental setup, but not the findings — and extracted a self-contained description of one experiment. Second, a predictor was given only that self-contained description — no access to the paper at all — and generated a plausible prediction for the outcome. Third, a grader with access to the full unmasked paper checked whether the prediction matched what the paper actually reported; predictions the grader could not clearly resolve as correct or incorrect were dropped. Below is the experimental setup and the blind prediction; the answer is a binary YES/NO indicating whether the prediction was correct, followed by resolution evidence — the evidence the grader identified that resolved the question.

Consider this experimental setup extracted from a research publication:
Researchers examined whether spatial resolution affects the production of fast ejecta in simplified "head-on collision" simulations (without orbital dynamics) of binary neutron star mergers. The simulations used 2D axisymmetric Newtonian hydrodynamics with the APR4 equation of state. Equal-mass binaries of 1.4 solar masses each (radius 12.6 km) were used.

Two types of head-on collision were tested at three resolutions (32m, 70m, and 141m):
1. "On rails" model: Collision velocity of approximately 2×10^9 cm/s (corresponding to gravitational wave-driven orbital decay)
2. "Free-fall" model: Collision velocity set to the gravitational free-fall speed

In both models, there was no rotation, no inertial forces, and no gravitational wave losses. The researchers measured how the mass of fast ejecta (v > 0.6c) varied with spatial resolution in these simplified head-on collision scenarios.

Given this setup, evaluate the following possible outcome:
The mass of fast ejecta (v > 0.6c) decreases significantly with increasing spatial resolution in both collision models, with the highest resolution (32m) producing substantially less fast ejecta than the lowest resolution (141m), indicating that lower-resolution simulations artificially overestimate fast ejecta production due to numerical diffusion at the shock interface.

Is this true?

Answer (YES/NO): NO